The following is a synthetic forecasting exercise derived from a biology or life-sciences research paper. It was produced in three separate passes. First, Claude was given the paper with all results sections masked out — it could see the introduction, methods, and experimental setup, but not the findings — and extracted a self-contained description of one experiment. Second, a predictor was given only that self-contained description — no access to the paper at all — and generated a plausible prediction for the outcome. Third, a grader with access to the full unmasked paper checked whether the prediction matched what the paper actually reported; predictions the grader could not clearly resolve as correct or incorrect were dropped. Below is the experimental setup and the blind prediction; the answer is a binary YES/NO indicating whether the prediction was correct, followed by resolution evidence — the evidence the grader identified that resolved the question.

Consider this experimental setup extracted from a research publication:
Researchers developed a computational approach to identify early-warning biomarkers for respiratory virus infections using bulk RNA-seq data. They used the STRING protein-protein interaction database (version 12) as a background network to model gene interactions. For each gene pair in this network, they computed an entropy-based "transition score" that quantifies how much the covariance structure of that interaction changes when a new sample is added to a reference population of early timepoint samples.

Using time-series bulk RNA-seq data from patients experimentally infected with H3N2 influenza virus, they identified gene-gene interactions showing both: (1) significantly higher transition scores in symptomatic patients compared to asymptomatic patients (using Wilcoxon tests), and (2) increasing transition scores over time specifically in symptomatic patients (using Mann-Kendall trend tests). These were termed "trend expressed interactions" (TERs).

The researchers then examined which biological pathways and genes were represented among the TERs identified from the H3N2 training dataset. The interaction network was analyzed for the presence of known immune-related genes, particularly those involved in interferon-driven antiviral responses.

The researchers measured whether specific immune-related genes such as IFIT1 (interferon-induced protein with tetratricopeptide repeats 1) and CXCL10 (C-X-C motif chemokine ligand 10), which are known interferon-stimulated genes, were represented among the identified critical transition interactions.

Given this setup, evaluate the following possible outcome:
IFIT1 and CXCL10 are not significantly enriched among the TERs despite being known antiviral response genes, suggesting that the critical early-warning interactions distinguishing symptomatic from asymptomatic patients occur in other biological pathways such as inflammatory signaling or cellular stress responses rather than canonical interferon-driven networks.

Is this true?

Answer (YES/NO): NO